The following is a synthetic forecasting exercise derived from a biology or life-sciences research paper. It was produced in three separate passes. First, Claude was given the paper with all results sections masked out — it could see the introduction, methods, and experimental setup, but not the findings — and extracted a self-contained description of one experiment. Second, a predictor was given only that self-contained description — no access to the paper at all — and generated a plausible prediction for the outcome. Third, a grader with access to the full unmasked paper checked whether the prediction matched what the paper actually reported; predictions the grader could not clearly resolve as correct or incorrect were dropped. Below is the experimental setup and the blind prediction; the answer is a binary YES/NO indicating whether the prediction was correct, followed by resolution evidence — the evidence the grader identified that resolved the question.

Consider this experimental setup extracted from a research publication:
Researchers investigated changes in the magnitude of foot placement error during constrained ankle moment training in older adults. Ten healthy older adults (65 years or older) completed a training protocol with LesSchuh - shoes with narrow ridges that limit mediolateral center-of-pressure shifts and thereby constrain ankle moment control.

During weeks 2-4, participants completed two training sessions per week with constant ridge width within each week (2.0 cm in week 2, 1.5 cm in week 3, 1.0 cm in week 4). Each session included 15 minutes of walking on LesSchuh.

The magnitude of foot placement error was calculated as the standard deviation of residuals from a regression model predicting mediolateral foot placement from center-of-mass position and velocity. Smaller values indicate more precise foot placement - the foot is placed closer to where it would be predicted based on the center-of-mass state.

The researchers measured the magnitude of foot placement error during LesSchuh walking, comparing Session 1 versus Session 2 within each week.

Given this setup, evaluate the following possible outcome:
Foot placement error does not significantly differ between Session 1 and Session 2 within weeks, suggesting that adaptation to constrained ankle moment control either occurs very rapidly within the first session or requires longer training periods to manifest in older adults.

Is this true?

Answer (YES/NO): NO